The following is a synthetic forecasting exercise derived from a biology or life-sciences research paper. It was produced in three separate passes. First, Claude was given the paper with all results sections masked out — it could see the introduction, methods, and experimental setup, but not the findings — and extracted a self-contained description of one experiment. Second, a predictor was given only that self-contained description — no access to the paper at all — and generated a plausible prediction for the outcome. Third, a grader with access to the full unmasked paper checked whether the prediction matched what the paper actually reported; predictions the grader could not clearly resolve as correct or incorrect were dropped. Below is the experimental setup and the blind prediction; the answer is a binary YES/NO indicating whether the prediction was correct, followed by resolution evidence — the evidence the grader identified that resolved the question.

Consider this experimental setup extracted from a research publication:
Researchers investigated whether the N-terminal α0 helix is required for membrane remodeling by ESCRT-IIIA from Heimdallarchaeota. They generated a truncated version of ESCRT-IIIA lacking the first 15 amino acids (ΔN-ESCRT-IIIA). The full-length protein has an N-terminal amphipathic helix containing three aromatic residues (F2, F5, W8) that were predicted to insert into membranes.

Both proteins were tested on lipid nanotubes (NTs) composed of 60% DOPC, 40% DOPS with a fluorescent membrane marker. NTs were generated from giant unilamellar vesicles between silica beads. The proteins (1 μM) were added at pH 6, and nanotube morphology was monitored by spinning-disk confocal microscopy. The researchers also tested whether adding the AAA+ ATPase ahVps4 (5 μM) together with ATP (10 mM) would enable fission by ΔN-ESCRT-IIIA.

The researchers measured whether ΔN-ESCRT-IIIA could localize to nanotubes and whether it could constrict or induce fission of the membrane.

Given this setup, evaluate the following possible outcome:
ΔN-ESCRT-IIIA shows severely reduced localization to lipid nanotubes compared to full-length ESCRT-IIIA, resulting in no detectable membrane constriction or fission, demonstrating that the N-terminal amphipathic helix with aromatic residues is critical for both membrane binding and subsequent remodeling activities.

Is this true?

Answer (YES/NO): NO